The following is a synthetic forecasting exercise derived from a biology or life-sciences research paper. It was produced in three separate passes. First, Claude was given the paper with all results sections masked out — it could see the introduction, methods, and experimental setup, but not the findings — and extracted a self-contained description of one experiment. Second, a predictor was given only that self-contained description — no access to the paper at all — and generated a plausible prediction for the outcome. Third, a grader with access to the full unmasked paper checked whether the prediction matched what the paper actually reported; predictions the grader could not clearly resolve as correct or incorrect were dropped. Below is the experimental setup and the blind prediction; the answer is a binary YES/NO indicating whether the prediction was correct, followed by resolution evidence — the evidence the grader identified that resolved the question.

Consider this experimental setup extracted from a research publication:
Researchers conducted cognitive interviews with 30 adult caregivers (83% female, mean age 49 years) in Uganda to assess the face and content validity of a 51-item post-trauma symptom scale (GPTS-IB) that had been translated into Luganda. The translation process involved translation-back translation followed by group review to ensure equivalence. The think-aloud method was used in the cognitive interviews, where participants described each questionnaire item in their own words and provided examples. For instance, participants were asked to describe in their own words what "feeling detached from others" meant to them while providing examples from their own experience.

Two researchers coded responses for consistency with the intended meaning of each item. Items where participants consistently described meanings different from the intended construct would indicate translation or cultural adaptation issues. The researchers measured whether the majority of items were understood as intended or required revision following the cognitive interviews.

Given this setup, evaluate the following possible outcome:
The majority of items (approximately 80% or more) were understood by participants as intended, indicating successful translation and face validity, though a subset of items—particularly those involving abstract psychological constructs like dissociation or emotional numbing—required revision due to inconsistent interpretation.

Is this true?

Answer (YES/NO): NO